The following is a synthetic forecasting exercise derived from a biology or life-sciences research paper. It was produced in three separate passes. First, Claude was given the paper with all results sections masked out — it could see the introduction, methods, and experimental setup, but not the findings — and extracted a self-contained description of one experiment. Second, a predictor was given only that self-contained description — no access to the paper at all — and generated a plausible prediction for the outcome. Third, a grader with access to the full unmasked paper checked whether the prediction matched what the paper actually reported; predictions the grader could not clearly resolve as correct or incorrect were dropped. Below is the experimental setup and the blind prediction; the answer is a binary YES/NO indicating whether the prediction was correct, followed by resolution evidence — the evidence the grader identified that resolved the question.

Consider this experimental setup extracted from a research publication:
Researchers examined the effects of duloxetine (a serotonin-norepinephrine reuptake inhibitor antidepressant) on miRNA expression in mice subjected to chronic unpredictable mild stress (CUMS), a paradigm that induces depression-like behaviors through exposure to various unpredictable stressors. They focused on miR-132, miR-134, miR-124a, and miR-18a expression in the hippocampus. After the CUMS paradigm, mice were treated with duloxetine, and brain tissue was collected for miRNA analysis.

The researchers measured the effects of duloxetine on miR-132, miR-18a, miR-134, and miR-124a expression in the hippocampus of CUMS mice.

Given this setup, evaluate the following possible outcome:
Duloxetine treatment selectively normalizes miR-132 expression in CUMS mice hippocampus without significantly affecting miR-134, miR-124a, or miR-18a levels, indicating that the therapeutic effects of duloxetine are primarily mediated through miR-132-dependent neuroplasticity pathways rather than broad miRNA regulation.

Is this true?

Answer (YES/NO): NO